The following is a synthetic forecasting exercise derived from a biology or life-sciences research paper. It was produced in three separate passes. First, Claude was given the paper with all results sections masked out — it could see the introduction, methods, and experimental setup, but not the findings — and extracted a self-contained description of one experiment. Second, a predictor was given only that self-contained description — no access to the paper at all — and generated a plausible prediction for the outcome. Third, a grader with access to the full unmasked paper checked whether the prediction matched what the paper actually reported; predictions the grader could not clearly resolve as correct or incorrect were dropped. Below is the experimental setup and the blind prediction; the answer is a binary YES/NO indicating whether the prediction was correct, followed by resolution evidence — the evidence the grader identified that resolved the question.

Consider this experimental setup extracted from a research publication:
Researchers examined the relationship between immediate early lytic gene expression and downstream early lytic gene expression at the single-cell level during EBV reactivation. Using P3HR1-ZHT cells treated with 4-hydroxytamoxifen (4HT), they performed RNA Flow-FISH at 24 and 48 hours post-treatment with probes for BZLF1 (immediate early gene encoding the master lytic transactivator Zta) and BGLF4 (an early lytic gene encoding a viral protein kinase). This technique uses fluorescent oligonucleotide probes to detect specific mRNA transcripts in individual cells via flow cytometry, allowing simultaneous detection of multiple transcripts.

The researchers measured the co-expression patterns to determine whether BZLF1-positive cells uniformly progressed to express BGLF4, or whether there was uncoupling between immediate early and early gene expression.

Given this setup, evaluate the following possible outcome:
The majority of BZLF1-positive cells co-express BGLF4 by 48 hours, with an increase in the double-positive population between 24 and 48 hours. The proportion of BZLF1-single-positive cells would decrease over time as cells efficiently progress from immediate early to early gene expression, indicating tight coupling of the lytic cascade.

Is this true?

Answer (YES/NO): NO